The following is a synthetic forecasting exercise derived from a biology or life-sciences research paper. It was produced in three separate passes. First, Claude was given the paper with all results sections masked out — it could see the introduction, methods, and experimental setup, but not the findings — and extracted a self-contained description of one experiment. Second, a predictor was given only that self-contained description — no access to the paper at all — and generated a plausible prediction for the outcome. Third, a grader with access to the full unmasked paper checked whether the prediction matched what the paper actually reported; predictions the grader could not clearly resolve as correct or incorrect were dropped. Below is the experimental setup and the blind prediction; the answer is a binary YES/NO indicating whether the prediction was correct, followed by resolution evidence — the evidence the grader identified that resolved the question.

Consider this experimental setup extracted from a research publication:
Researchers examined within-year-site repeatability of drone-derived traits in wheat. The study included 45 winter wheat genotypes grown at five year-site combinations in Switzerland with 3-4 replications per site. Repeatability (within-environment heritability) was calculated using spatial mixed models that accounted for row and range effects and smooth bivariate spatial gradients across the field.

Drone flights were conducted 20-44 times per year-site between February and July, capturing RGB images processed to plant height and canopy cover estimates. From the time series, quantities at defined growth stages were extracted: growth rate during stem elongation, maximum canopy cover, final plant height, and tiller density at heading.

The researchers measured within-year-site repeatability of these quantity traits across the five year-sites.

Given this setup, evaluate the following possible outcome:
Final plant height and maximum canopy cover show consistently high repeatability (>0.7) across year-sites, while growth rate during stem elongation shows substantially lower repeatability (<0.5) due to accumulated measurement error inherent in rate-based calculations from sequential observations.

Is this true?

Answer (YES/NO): NO